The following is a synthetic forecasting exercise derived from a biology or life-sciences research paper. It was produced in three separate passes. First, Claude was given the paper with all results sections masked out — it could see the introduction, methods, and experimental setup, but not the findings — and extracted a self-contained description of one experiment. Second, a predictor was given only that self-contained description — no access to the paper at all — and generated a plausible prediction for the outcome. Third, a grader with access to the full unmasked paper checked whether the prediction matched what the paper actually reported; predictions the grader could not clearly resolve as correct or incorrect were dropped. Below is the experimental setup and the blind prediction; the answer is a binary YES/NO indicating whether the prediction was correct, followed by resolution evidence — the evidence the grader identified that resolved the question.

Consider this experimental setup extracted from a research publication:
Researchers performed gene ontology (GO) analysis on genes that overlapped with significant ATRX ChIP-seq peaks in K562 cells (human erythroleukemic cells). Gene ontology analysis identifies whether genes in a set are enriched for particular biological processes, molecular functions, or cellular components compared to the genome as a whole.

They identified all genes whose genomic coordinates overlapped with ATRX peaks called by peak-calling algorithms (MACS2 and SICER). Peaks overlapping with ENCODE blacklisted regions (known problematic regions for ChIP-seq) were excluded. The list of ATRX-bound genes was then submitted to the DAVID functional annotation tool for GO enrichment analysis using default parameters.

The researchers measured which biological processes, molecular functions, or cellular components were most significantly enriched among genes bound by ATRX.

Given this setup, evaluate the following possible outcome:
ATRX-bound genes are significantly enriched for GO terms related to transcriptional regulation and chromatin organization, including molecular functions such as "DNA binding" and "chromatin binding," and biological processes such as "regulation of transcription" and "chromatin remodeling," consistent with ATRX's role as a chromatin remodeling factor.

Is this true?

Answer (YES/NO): NO